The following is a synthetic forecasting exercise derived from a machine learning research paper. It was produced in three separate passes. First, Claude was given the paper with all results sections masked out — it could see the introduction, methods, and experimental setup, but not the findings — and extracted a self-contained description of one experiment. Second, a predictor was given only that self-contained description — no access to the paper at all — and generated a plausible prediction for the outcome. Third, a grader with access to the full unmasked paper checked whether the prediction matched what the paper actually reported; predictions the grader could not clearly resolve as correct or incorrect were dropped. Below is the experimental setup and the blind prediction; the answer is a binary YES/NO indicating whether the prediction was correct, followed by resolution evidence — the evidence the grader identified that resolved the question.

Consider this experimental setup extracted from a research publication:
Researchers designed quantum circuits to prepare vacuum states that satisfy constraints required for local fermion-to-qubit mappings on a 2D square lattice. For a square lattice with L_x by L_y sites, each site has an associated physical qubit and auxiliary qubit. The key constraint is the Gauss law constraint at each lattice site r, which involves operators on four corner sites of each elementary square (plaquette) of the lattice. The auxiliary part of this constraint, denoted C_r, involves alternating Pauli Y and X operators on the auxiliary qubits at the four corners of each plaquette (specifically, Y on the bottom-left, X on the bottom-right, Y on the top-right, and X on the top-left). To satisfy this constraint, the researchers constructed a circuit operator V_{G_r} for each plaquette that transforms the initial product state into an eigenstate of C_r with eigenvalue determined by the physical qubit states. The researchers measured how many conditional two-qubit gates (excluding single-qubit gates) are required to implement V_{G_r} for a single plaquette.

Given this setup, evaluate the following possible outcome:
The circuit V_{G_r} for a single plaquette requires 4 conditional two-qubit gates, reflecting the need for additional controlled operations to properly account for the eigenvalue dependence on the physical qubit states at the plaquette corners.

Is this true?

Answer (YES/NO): NO